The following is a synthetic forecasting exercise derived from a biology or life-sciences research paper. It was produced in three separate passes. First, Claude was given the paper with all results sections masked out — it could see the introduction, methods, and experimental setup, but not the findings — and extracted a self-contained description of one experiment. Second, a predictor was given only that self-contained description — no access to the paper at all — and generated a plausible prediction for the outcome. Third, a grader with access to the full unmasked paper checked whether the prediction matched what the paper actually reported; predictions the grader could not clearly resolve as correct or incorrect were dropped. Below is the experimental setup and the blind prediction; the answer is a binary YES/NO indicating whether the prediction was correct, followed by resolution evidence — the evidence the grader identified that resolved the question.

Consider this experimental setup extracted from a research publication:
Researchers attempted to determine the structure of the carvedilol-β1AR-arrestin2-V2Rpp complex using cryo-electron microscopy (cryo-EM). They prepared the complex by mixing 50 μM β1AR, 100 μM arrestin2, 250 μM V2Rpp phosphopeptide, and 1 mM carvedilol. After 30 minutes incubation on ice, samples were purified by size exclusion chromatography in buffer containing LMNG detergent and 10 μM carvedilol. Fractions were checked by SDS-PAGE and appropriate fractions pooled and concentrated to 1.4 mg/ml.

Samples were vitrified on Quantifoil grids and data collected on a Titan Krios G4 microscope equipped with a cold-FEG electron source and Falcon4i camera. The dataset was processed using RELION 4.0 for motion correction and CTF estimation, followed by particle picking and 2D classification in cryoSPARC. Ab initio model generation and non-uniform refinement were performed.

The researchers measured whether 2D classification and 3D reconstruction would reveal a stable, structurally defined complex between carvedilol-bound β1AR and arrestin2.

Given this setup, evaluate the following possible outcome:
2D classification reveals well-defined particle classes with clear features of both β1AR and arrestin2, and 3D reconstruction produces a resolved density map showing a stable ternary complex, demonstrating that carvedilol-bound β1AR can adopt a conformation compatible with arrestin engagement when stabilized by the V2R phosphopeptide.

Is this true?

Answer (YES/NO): NO